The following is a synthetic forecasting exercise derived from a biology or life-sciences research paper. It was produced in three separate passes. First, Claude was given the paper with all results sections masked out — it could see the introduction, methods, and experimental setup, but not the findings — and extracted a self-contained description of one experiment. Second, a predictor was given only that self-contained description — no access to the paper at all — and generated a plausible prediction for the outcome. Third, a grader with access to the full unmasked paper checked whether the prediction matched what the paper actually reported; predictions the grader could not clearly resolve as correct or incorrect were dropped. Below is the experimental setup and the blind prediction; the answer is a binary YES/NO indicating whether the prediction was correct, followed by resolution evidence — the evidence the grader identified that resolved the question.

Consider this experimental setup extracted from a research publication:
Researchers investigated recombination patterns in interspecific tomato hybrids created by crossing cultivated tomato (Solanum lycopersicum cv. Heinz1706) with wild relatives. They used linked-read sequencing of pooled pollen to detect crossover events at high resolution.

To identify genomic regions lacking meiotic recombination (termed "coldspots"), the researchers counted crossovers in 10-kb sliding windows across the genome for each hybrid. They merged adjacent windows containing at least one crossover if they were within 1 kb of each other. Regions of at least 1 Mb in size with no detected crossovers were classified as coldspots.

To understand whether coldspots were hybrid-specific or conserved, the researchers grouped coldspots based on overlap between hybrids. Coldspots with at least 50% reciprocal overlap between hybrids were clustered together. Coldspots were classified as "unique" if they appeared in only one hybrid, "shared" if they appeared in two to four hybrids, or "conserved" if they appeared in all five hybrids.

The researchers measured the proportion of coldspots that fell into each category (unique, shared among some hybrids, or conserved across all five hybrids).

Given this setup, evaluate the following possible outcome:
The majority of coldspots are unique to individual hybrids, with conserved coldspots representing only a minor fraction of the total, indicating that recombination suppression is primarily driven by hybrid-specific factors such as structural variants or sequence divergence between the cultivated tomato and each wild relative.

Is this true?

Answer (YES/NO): NO